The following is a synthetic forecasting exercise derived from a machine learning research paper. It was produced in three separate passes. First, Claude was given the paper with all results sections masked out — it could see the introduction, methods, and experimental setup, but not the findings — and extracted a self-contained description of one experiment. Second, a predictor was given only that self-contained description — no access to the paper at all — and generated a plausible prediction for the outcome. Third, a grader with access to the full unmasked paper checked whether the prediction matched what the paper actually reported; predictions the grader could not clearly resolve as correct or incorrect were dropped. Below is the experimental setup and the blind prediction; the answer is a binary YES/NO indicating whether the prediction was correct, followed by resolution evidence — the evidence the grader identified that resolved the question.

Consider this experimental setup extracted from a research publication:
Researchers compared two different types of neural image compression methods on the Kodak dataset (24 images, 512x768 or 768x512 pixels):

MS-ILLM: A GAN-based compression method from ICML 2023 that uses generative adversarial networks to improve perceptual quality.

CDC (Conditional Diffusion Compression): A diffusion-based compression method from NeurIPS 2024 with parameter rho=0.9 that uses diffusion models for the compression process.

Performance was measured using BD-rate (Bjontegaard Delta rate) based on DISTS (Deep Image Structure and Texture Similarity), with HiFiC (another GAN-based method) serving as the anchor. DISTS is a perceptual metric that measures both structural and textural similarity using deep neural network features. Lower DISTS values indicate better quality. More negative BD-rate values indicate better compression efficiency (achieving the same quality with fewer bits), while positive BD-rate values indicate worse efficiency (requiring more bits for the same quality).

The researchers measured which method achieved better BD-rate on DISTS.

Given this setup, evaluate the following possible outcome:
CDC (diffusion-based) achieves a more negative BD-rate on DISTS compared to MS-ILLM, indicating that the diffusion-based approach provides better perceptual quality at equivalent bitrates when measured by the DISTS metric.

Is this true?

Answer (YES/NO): NO